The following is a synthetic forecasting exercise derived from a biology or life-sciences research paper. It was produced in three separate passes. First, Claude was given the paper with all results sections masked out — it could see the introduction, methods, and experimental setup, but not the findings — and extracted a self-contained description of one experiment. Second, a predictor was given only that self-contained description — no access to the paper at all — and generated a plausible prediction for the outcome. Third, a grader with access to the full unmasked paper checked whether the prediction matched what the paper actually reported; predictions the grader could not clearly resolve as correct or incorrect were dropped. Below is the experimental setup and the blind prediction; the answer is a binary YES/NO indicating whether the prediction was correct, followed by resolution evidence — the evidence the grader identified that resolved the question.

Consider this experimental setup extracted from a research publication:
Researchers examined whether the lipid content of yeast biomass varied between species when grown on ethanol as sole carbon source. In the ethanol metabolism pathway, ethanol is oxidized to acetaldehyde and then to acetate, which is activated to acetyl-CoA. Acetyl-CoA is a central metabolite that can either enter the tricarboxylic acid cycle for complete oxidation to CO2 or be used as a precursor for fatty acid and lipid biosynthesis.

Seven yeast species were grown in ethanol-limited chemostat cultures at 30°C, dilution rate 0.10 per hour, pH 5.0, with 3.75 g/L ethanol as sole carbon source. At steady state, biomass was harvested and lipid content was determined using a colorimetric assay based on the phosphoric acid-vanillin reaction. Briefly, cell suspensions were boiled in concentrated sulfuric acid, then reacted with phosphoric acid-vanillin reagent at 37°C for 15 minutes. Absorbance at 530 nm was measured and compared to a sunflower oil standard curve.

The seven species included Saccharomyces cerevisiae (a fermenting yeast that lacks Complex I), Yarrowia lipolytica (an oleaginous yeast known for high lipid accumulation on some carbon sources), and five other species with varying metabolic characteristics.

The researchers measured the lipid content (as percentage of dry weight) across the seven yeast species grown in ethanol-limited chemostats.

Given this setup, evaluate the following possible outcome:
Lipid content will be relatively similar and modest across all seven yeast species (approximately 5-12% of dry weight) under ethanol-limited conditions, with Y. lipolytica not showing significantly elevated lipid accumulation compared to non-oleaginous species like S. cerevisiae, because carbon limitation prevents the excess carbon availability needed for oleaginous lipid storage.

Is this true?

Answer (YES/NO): YES